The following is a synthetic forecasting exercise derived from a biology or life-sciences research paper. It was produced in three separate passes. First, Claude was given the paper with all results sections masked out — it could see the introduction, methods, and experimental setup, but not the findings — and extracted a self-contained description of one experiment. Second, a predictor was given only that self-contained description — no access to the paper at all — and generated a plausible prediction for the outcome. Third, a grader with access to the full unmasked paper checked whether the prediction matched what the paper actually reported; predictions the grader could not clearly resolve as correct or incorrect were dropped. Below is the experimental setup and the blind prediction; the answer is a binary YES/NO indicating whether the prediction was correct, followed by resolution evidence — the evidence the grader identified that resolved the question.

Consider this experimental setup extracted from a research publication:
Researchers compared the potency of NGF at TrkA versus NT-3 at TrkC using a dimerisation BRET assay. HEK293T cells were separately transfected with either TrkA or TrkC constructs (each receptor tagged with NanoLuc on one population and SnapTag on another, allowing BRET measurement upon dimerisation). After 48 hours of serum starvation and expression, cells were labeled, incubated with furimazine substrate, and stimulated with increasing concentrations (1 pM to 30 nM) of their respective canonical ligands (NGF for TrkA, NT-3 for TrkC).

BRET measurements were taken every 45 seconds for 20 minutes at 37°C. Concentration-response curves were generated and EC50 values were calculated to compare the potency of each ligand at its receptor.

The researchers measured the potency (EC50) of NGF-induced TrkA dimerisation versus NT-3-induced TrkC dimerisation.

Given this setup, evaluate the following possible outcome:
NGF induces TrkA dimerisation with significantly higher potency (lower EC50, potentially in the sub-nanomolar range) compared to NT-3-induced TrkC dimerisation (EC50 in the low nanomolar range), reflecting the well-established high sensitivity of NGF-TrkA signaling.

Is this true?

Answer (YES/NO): NO